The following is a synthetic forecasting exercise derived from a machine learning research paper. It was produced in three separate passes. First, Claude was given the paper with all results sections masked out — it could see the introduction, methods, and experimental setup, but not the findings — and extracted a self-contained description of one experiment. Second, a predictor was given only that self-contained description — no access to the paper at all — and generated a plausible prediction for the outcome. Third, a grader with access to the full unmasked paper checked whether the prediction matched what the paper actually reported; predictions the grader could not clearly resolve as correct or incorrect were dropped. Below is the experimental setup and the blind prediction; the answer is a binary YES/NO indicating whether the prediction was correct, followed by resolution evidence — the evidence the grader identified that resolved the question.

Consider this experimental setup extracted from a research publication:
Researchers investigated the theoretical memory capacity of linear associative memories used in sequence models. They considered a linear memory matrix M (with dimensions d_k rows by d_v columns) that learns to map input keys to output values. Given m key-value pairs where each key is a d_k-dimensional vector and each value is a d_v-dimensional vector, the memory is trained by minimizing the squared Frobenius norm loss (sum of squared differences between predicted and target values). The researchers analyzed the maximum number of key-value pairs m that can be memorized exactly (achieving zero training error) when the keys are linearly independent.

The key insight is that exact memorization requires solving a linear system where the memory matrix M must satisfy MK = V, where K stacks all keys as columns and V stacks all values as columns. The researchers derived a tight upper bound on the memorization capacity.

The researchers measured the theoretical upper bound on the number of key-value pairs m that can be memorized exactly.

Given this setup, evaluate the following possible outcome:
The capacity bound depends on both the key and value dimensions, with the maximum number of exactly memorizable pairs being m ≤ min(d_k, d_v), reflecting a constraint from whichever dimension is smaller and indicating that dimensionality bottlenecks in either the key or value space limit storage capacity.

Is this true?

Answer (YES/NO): NO